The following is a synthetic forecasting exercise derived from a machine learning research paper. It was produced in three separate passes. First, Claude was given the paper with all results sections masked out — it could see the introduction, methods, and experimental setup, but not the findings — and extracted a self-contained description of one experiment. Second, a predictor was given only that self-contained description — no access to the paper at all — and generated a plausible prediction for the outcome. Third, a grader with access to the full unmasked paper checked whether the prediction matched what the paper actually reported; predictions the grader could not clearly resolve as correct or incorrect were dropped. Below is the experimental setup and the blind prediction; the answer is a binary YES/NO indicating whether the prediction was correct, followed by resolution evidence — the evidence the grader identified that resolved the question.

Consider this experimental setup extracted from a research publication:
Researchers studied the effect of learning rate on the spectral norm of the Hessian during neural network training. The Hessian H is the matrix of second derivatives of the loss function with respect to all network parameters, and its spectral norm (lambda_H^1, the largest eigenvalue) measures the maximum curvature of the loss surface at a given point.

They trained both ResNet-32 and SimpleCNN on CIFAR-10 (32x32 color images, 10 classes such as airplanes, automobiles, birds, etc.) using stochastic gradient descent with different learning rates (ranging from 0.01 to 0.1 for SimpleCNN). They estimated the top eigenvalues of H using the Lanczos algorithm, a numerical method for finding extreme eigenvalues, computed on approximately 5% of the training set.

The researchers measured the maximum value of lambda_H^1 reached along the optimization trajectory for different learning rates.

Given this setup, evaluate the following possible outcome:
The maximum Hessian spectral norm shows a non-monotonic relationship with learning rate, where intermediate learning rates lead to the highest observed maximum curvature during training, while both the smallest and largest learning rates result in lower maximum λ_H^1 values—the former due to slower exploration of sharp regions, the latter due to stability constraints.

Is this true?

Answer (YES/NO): NO